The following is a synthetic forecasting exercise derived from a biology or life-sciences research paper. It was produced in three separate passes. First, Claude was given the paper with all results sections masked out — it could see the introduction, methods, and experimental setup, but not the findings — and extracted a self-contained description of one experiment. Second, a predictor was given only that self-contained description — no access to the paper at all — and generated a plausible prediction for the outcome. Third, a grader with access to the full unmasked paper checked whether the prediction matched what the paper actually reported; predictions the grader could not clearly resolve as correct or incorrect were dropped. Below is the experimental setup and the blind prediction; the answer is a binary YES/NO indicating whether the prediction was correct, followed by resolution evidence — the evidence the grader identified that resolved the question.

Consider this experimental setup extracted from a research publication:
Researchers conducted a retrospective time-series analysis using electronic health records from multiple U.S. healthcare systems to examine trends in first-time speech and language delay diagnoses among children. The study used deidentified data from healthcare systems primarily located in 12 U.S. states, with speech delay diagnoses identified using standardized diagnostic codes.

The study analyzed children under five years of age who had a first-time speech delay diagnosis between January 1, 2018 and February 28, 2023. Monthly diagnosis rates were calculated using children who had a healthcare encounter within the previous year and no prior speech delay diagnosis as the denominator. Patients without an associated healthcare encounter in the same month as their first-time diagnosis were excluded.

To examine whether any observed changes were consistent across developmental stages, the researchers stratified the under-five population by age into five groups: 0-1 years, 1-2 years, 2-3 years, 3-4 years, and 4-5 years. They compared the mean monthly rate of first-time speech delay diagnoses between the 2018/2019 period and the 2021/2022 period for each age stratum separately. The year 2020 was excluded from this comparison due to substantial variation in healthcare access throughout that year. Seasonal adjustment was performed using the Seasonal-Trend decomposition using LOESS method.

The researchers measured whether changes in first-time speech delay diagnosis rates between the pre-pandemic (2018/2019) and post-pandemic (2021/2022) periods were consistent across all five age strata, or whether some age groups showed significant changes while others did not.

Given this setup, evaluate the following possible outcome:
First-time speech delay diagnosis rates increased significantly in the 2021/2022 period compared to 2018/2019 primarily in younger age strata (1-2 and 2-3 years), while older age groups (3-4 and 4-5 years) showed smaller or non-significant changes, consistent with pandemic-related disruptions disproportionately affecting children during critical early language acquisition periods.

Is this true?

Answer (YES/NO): NO